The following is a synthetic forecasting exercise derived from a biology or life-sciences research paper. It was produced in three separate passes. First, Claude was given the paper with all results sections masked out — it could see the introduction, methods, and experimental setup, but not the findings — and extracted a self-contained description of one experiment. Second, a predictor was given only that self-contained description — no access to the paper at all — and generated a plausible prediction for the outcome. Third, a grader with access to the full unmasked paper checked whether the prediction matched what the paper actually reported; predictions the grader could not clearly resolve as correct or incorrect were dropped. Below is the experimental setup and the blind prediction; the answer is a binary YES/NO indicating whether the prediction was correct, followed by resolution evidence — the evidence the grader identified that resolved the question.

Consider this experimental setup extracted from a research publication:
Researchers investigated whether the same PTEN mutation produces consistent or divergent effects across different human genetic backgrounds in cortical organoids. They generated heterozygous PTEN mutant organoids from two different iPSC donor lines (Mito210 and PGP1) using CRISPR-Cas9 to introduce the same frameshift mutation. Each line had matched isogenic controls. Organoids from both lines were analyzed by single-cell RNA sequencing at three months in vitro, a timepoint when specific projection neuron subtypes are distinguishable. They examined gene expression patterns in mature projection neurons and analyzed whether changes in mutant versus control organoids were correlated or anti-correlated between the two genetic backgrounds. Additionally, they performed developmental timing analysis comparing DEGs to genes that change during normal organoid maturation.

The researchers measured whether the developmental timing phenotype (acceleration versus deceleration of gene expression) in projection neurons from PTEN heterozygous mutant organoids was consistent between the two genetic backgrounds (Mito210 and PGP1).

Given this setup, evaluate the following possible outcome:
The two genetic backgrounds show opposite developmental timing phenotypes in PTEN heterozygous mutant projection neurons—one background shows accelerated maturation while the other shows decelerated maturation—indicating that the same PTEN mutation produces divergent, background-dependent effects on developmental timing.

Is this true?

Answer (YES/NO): YES